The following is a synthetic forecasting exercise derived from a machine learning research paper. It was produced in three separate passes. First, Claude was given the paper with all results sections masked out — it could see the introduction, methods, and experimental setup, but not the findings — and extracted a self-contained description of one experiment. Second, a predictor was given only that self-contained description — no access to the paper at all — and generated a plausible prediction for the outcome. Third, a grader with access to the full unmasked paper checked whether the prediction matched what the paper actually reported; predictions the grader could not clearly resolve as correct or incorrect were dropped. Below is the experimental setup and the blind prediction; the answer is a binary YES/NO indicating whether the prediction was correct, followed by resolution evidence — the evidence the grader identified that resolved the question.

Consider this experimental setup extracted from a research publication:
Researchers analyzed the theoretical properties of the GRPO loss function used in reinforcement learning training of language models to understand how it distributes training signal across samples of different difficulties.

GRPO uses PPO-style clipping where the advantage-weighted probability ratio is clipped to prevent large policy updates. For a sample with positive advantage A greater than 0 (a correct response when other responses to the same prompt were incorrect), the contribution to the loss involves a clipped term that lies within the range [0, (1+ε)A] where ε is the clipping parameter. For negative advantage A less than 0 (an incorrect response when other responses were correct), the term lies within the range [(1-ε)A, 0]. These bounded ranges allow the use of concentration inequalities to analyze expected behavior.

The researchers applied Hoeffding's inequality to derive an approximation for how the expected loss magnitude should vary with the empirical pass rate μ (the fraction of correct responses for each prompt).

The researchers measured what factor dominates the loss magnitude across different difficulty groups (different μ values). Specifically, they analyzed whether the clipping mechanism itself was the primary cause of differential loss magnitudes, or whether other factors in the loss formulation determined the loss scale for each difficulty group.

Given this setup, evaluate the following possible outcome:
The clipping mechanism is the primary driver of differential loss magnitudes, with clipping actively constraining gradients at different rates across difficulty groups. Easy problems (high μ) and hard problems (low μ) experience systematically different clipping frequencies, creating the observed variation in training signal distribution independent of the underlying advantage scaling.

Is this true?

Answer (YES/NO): NO